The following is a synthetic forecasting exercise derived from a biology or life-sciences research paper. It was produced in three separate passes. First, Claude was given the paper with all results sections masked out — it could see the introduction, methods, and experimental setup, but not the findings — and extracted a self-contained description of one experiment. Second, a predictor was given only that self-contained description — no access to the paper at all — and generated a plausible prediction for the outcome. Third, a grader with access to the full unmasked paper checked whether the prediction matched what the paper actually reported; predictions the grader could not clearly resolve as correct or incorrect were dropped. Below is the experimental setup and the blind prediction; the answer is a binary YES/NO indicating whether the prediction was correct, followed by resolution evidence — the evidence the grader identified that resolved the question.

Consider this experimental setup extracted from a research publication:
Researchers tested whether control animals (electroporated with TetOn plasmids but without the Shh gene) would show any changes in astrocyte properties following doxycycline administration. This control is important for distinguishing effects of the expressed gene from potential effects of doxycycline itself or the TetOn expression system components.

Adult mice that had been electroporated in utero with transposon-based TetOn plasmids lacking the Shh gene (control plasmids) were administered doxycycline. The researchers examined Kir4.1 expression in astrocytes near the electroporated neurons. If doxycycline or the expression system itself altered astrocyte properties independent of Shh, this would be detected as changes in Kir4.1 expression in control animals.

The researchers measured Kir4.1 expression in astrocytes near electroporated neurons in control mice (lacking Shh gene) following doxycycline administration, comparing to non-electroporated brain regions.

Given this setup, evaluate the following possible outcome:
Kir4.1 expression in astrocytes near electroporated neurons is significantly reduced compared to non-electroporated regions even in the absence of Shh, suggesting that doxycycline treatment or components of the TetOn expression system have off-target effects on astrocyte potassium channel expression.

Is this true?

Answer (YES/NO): NO